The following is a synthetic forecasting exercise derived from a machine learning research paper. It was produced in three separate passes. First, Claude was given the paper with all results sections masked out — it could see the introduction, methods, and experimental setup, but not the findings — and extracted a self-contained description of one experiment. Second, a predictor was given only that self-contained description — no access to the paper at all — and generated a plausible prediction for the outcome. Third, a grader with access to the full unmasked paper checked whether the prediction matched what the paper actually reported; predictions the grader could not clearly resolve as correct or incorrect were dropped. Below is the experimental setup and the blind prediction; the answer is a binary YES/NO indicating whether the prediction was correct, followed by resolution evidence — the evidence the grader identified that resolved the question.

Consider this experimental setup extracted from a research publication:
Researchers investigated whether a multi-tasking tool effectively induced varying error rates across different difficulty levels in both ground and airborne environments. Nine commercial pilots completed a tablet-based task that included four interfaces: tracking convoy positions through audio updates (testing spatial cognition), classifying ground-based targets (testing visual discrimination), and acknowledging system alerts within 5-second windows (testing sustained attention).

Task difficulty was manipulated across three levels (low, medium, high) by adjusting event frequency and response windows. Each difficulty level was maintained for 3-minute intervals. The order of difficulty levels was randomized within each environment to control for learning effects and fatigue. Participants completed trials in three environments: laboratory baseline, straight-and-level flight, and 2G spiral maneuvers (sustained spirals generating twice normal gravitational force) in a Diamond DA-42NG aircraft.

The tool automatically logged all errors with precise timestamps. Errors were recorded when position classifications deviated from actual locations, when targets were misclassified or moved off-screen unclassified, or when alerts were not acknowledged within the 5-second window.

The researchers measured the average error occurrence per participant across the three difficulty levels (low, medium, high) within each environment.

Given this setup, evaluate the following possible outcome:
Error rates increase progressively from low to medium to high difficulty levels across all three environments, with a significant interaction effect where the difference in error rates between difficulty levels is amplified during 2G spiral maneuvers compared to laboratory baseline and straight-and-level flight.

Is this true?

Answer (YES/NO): NO